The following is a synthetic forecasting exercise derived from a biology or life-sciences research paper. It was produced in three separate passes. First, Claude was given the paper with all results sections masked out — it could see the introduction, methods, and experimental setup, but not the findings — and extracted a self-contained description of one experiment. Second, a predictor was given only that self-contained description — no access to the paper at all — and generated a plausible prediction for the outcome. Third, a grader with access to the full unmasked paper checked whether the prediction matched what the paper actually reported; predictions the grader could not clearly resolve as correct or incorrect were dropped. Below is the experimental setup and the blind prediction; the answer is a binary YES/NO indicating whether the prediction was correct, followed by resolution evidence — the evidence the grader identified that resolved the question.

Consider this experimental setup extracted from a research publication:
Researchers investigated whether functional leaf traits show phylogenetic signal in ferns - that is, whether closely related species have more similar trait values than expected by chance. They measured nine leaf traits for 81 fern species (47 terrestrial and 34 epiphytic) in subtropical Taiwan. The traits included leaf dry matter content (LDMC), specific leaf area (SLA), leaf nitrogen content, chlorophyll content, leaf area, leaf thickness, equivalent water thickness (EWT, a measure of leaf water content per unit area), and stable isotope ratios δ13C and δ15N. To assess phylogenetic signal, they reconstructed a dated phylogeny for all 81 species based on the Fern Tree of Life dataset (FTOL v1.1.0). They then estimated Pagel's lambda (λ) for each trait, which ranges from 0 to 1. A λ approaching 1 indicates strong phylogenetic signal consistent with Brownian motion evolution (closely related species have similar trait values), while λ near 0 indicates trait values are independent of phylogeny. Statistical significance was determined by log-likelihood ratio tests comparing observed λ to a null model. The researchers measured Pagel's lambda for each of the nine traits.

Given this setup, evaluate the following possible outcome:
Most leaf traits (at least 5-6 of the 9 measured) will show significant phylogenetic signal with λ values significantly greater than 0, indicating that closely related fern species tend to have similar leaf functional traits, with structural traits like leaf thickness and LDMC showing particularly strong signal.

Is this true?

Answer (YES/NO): YES